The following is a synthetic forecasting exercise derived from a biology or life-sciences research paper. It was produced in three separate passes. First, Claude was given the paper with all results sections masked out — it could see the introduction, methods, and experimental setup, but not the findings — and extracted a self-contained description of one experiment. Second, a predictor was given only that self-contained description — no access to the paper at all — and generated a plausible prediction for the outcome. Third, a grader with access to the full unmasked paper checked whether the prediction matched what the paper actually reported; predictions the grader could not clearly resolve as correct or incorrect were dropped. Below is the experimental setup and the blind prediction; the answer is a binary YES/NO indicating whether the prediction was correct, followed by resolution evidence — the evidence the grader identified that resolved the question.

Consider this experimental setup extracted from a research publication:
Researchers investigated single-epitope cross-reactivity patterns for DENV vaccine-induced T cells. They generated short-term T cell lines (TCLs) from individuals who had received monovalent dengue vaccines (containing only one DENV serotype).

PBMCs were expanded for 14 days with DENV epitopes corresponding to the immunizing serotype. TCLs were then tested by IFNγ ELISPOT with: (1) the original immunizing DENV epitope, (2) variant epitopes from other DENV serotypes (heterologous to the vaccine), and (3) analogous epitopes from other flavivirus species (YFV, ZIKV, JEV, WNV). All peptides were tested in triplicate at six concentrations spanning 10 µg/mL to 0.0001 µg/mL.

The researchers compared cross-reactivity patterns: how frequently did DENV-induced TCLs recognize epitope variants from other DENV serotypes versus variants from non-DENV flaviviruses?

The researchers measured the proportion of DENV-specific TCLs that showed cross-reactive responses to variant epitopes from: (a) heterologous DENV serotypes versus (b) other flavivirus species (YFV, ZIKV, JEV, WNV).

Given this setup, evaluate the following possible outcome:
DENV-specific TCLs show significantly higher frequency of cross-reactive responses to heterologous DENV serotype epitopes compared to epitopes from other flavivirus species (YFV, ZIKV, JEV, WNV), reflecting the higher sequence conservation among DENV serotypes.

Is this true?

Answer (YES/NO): YES